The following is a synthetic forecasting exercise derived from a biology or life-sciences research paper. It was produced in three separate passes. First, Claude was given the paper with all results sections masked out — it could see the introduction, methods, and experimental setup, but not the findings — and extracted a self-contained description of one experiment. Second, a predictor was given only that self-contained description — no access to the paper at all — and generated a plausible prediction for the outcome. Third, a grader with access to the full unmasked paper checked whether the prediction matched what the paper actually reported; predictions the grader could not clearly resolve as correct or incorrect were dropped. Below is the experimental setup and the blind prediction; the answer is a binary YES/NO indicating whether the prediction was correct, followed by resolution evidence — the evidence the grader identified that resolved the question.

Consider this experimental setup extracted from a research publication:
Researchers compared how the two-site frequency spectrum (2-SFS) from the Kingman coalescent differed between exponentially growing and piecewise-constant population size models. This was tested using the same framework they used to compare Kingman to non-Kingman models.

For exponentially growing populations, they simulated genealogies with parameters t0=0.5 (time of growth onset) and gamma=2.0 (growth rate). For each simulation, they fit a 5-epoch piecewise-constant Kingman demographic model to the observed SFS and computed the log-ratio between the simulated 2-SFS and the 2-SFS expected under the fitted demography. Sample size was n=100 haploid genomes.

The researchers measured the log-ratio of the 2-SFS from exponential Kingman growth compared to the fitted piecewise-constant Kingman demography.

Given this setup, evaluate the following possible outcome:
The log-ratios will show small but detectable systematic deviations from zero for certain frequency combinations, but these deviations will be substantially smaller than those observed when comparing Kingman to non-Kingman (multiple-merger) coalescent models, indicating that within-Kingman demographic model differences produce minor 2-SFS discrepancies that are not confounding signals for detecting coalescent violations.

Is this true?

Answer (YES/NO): NO